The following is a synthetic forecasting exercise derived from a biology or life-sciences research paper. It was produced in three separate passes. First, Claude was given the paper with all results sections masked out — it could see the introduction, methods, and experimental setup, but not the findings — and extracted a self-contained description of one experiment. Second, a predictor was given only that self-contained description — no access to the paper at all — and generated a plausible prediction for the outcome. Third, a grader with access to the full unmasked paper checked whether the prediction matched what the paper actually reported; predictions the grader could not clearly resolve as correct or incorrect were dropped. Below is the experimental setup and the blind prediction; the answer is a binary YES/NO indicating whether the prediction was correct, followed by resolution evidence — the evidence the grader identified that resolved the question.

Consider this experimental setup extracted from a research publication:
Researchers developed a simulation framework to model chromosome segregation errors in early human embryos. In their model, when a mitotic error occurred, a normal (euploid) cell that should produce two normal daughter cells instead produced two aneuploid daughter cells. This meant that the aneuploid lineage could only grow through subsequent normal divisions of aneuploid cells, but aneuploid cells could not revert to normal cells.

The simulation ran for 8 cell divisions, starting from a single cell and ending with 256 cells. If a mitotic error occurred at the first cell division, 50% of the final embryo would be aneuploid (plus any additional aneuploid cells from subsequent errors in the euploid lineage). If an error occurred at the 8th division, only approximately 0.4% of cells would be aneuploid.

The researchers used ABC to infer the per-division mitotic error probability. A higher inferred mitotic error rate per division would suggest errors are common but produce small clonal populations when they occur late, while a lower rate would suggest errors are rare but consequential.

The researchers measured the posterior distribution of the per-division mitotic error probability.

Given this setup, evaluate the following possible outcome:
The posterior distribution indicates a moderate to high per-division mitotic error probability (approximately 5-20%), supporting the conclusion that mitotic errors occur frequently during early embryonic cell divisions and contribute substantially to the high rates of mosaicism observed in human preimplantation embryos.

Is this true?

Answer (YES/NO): NO